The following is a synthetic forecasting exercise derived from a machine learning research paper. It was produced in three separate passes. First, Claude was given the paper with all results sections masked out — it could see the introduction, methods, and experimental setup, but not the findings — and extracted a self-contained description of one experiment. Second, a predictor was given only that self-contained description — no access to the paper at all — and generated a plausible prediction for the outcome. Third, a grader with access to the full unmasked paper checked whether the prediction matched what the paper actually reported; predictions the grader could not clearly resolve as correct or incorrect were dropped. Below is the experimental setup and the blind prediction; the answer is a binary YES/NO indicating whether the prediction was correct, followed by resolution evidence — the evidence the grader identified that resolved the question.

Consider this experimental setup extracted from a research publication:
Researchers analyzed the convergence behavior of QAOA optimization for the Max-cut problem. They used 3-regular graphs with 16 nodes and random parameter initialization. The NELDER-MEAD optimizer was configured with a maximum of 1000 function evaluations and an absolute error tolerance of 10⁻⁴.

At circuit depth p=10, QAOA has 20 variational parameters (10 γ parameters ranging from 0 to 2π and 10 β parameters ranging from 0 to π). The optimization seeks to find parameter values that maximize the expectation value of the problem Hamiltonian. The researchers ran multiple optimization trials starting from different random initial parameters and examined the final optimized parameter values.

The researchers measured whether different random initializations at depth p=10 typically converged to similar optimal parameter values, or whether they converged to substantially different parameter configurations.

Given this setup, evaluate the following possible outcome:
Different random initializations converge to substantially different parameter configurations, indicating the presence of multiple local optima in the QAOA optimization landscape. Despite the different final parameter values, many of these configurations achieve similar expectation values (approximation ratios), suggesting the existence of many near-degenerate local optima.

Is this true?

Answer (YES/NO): NO